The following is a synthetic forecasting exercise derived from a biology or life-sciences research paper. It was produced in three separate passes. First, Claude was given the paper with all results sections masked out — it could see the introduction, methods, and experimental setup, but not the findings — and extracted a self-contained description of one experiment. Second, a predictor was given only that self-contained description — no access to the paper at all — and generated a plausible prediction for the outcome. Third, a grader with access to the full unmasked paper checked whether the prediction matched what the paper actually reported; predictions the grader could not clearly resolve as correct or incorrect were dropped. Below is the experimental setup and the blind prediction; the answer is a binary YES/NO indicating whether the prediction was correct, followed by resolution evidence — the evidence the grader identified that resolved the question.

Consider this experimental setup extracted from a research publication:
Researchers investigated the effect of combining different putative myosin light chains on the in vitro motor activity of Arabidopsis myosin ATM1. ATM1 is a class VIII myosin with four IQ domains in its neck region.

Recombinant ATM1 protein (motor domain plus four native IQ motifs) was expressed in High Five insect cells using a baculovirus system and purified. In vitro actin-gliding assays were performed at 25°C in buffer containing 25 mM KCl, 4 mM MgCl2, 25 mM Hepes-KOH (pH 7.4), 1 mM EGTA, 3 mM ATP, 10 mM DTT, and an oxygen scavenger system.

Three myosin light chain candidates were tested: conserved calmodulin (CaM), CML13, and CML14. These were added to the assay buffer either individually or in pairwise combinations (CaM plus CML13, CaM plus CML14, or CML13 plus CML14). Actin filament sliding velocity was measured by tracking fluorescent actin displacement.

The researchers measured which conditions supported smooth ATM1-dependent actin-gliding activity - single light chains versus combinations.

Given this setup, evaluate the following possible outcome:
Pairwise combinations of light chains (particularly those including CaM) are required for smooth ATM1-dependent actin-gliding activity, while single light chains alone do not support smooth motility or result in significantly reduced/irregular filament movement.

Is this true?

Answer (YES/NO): NO